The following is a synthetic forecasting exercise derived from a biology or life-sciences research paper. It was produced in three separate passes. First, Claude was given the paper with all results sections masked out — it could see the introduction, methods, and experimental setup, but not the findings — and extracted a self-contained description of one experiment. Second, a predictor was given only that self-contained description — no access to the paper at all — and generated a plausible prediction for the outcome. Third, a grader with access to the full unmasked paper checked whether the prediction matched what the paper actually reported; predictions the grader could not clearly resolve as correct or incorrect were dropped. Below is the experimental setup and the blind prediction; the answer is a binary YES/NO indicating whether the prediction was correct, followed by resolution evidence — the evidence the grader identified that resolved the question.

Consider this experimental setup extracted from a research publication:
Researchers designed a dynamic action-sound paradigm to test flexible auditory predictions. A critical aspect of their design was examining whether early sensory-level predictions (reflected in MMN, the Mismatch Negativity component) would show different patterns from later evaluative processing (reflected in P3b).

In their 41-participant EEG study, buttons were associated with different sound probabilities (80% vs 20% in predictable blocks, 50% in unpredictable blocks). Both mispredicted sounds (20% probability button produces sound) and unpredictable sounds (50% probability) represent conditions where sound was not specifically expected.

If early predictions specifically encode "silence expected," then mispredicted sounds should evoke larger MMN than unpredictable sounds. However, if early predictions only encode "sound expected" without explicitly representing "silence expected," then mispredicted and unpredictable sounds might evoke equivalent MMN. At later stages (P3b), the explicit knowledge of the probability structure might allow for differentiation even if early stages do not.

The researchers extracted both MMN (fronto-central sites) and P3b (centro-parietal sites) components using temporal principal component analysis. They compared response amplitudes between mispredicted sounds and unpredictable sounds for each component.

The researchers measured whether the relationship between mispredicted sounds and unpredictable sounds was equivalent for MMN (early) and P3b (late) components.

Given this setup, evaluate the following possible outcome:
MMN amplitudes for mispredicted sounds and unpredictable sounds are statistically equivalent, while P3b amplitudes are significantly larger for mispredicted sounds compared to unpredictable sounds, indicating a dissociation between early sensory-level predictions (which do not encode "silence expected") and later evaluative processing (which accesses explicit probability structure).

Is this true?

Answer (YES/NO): YES